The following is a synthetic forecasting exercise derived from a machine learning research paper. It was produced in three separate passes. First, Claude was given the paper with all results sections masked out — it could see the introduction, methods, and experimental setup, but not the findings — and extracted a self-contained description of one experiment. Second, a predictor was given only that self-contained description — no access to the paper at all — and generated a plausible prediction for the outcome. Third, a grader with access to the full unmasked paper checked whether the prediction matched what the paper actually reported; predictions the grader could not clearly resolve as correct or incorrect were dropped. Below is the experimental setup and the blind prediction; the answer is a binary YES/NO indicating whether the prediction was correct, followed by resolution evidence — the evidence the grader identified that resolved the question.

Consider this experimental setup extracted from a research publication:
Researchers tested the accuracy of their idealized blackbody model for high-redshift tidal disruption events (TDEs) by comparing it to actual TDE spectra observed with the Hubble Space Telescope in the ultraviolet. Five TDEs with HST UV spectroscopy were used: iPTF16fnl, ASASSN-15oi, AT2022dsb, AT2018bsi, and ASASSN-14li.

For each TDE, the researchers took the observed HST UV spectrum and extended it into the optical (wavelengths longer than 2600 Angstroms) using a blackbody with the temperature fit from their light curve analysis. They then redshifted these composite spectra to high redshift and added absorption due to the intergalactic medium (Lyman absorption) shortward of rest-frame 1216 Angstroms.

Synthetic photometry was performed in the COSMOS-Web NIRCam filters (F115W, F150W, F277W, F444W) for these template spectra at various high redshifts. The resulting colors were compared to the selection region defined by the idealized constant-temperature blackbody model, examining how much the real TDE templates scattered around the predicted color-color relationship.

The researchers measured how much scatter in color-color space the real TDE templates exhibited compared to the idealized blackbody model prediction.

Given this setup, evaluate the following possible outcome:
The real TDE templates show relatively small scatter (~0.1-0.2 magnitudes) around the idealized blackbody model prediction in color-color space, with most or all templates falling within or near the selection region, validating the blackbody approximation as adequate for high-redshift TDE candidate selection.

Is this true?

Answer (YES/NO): YES